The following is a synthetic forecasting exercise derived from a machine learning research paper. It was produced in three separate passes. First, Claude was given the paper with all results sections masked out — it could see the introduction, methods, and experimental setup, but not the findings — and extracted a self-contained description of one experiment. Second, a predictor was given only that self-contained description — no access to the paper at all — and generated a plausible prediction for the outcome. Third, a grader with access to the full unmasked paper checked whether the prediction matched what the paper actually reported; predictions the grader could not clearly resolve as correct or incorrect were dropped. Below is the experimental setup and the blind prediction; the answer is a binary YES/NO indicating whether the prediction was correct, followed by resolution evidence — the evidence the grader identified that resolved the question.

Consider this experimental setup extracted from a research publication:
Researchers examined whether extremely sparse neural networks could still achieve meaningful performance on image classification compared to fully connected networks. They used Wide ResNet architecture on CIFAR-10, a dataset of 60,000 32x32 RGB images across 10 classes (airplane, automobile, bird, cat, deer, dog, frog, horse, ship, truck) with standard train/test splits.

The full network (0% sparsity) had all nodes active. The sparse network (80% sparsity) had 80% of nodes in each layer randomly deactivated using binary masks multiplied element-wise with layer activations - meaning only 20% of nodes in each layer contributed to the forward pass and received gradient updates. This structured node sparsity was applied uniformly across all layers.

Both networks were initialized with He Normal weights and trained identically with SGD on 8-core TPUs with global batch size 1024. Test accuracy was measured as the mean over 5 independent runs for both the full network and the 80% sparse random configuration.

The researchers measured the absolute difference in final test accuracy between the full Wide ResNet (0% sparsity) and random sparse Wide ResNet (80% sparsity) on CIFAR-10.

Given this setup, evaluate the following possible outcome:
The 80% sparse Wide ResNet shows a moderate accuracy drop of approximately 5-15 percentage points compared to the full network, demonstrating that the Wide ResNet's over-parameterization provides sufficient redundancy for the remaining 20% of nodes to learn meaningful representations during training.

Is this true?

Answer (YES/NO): YES